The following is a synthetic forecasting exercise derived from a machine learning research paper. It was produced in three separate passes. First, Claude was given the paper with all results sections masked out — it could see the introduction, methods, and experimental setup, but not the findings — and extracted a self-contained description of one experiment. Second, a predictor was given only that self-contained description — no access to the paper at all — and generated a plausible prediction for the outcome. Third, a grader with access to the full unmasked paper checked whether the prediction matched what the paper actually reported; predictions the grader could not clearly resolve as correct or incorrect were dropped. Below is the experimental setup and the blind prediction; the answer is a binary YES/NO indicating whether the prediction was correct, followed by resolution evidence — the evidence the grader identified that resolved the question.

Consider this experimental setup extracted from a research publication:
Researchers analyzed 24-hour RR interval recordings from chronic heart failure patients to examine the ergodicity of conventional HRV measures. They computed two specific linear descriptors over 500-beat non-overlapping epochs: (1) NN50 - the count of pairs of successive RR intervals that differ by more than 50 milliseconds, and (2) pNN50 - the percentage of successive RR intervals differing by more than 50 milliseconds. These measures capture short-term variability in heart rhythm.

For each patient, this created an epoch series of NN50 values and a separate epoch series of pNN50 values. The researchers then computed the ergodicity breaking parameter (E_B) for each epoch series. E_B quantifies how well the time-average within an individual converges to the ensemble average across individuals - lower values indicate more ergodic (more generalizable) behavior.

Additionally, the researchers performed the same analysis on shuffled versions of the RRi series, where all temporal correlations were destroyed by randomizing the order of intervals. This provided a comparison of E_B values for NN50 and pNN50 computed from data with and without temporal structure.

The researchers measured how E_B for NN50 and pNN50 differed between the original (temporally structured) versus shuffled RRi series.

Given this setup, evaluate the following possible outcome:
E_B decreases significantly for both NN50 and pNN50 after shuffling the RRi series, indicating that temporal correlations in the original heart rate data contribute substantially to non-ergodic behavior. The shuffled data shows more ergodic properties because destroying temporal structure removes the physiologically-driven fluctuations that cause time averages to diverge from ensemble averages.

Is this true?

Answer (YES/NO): NO